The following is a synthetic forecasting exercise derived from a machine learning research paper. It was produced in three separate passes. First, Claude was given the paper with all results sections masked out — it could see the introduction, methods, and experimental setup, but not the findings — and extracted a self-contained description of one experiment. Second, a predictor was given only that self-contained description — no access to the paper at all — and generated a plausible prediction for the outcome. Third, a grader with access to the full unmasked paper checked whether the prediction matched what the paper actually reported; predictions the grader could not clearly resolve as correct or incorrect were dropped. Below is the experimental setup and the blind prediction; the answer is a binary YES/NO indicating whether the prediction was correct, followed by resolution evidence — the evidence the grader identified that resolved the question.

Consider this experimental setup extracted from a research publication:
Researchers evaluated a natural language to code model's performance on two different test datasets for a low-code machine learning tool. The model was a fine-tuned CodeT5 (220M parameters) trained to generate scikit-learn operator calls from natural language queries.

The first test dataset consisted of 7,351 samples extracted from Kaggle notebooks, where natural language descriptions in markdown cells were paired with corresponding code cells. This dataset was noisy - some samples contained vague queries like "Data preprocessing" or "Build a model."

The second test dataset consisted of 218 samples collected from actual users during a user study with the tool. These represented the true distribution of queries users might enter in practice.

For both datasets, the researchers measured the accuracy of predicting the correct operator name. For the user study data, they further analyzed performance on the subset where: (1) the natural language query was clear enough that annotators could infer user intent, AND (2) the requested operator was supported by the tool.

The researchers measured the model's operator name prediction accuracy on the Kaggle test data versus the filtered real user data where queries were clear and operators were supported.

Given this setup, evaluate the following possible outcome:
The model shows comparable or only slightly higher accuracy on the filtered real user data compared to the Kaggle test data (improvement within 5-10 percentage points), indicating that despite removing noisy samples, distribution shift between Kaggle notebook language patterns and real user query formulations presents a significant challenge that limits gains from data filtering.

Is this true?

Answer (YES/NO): NO